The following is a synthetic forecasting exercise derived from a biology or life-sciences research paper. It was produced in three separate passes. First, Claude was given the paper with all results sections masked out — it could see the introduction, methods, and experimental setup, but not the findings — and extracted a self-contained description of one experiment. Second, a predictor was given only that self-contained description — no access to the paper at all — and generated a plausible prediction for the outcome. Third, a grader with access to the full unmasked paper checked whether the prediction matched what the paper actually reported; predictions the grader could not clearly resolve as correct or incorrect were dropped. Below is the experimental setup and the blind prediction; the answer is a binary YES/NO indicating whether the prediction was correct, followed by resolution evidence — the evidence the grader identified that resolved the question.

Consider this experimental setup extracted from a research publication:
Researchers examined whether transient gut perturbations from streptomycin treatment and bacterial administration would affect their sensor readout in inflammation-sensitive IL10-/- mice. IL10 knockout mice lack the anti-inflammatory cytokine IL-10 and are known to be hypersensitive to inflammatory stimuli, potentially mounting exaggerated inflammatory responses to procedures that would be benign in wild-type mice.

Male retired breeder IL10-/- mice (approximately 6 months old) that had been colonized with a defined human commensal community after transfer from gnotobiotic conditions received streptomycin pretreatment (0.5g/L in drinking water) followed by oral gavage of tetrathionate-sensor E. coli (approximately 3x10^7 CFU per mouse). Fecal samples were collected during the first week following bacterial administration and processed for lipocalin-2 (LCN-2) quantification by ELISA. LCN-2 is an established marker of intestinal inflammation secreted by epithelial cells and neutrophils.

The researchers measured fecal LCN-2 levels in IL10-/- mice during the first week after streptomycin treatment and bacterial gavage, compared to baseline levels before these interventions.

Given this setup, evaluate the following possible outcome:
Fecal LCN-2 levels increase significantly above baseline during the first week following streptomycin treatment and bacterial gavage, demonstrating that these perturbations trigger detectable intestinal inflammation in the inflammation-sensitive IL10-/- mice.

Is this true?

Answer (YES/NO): YES